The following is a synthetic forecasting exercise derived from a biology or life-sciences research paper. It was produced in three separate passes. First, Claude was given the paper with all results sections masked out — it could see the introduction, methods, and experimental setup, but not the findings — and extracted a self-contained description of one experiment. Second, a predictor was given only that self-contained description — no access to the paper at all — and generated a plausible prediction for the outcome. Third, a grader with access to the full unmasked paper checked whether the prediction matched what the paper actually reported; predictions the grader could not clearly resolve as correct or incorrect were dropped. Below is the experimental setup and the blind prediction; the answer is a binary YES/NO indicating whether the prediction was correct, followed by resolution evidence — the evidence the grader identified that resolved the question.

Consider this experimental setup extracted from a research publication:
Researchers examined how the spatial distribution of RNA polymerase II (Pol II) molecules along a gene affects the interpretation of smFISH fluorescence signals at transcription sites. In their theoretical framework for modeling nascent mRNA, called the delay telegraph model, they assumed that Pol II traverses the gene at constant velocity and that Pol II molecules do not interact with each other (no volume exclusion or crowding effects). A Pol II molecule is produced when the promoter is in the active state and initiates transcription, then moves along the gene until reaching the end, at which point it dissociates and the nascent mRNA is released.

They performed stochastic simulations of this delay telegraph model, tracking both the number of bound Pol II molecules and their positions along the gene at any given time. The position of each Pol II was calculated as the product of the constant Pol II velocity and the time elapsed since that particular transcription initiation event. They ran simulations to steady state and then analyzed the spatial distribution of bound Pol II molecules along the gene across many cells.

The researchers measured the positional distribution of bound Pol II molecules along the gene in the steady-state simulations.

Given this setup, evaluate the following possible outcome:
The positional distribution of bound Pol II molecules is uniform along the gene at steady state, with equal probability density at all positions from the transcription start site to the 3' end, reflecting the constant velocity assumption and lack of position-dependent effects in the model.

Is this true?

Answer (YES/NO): YES